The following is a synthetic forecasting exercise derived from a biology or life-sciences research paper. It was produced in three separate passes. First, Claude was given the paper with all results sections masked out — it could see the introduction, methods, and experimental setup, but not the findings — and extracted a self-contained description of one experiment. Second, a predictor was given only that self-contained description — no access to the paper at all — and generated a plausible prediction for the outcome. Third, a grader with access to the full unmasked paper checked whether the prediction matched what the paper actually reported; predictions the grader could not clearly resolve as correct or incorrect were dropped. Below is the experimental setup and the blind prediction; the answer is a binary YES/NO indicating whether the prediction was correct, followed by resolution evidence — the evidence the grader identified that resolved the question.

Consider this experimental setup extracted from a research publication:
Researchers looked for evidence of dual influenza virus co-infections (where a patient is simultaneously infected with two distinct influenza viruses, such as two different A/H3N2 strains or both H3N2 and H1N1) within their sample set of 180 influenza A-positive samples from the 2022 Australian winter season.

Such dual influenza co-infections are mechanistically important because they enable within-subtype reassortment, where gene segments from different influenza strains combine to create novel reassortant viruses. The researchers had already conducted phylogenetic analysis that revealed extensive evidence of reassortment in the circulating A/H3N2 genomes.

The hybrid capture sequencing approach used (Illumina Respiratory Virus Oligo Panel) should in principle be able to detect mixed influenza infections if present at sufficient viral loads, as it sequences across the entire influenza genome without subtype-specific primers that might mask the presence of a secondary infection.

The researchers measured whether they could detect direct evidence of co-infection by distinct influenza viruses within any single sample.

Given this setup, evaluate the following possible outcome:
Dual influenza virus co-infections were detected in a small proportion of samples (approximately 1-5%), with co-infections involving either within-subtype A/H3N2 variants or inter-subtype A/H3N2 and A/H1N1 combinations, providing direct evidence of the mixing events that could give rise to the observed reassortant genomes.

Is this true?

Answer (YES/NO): NO